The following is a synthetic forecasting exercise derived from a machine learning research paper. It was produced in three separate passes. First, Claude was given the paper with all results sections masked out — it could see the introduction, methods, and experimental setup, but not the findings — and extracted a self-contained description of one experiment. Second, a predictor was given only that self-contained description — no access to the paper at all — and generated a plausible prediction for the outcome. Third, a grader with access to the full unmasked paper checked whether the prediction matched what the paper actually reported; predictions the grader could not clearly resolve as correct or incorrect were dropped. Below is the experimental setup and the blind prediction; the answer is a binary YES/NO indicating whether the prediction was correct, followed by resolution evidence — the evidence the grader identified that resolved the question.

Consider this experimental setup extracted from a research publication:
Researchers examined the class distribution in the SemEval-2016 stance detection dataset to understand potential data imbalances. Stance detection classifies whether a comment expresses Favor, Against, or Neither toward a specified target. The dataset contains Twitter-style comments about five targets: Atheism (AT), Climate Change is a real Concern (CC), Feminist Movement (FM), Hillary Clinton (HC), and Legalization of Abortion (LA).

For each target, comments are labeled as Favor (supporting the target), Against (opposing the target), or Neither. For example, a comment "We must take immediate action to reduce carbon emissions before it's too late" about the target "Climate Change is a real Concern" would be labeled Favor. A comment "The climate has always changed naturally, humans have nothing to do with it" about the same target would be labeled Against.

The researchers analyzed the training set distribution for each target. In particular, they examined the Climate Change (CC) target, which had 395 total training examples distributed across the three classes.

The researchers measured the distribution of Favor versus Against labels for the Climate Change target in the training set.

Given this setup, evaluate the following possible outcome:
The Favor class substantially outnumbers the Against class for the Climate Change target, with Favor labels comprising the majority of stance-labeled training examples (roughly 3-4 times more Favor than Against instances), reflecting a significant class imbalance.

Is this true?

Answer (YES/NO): NO